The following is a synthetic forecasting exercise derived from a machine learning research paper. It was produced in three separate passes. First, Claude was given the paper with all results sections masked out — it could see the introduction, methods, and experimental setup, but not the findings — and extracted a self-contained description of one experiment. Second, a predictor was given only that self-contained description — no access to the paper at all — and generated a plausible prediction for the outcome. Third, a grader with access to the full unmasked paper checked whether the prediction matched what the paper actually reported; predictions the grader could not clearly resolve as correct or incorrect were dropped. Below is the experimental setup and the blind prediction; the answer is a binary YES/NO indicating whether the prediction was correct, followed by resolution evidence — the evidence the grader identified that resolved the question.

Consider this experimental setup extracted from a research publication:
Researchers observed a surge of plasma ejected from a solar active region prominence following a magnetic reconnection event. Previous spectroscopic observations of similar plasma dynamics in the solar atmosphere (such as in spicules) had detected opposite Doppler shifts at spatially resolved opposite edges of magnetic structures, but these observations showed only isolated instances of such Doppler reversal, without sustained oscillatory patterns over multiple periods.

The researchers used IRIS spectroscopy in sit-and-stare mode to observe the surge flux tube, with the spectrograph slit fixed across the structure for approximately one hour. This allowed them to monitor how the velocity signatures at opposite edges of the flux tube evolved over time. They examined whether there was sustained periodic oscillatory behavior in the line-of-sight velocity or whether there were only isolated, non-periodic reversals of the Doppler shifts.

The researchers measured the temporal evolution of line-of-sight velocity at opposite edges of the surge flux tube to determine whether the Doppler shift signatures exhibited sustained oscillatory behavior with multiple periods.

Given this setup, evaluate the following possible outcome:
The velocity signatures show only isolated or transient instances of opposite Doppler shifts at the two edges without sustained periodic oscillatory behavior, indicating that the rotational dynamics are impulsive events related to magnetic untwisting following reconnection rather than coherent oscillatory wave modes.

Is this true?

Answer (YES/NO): NO